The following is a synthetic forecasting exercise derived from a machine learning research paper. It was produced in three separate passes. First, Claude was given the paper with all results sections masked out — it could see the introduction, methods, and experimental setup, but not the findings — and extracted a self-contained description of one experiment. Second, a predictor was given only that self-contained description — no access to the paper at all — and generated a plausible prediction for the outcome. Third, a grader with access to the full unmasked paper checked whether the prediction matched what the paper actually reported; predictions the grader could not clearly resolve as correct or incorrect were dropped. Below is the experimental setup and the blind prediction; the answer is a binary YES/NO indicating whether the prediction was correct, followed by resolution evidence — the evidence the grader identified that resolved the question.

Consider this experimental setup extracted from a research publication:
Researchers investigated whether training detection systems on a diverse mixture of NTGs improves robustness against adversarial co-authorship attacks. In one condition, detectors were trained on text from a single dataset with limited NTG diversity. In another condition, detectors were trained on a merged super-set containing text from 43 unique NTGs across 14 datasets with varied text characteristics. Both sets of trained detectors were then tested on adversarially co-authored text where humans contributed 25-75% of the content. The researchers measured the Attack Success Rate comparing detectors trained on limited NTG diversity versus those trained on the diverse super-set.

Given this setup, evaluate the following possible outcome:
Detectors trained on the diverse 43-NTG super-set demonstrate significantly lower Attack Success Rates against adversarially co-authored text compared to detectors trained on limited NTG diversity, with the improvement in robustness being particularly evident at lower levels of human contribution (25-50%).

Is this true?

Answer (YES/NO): NO